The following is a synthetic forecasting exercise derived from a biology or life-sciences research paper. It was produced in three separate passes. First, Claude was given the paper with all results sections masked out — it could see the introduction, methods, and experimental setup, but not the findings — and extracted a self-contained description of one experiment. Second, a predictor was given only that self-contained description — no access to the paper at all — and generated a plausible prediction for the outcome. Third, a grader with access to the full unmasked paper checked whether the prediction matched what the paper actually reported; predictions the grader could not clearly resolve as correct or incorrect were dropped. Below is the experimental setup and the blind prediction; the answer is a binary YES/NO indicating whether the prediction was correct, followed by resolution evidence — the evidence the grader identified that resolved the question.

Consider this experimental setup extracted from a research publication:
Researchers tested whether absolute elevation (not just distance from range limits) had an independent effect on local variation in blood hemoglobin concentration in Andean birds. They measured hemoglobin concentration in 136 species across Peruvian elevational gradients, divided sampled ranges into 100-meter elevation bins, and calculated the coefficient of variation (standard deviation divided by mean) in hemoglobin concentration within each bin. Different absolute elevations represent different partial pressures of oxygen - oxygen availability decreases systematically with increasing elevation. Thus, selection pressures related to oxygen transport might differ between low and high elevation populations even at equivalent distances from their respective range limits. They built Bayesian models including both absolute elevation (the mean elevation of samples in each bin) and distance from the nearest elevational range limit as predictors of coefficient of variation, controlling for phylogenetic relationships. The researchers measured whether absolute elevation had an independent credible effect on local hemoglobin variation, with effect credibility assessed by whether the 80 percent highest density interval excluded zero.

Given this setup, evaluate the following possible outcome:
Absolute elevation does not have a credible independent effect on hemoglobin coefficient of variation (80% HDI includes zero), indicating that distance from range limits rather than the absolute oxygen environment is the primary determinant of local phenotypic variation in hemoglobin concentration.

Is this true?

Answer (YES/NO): NO